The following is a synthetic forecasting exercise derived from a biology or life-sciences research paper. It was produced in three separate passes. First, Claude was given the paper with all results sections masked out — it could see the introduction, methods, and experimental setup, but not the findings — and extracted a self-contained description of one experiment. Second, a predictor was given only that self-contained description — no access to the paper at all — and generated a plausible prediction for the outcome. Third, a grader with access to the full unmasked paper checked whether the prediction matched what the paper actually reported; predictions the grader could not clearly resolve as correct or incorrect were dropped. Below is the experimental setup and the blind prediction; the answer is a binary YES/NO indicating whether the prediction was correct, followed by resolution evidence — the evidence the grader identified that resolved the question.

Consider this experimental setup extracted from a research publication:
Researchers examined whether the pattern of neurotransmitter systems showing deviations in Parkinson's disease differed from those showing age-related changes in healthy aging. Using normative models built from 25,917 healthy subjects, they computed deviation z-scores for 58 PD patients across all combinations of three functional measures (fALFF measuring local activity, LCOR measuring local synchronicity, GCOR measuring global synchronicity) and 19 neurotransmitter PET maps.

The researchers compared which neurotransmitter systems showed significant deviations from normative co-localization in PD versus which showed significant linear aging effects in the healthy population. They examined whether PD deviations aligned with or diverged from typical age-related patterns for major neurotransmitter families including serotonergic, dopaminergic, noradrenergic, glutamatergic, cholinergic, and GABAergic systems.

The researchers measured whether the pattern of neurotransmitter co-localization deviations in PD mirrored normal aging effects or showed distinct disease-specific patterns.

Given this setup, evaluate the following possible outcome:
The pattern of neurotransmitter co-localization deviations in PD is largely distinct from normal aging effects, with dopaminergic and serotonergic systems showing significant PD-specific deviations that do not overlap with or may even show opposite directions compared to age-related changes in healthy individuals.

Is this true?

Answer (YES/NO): NO